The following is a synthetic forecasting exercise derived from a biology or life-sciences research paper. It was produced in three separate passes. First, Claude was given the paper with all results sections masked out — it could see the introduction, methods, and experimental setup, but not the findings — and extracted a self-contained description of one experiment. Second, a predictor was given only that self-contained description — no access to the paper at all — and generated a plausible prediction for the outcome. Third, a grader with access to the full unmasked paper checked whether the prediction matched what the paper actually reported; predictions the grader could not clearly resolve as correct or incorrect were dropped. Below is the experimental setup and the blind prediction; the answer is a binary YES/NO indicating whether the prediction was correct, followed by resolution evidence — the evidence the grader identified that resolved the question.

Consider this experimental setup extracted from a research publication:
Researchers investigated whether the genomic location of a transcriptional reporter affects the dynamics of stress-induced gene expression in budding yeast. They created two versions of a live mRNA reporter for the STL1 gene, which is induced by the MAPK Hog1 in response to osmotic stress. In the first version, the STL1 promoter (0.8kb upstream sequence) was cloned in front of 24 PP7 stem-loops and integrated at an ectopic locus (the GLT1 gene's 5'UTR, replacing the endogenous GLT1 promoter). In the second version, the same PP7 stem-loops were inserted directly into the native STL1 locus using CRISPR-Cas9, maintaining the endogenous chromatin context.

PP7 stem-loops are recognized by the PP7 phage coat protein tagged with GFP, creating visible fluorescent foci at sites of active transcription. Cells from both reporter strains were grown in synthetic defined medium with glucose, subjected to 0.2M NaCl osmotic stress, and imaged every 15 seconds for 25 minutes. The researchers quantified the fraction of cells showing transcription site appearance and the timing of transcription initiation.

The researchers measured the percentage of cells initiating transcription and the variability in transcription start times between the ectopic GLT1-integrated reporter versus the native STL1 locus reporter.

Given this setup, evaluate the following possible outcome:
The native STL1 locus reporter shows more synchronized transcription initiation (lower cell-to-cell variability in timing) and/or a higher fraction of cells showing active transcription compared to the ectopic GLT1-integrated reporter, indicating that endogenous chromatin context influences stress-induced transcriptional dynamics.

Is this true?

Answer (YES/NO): NO